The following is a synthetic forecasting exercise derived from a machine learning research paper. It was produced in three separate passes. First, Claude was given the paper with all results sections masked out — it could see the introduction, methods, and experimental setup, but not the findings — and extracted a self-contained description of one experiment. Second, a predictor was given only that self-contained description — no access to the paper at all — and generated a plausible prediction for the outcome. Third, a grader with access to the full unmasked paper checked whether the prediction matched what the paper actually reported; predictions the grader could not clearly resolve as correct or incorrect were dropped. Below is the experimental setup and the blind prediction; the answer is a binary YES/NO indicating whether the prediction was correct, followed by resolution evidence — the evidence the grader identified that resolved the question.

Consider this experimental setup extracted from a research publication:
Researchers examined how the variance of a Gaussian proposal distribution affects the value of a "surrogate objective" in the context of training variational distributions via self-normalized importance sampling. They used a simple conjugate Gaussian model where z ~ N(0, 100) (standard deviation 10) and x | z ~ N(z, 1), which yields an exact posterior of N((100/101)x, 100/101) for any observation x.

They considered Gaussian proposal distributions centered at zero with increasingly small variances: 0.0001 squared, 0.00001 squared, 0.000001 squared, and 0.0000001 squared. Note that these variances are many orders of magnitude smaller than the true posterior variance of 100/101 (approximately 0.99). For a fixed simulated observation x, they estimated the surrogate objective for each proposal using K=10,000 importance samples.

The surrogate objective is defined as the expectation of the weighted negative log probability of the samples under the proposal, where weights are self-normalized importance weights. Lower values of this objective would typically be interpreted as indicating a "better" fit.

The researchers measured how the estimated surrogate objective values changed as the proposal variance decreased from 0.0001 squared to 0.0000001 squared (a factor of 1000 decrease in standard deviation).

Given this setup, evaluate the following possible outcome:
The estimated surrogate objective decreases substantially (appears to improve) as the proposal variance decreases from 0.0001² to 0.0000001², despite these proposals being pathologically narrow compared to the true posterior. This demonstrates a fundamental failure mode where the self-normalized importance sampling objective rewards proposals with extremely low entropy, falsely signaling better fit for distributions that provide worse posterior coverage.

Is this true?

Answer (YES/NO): YES